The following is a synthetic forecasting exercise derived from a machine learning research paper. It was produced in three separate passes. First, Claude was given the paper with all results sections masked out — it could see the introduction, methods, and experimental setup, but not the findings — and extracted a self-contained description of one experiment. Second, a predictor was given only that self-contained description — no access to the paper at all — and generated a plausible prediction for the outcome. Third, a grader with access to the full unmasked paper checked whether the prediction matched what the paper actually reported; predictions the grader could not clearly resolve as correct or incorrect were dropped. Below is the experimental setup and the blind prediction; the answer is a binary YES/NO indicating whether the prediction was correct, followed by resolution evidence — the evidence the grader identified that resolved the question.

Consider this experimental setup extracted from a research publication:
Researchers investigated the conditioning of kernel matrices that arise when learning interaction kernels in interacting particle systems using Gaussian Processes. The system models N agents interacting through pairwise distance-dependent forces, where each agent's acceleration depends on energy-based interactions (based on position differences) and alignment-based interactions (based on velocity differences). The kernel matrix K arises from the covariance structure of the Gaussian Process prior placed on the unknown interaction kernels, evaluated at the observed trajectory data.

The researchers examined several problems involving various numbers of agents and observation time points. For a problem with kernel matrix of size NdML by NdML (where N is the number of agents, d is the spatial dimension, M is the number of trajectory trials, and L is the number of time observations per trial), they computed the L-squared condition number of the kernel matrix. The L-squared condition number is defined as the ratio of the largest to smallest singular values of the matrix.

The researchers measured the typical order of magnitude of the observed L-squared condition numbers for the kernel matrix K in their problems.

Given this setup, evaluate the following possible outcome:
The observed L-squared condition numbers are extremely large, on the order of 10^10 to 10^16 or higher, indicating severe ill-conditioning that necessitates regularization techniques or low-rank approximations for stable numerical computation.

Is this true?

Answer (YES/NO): YES